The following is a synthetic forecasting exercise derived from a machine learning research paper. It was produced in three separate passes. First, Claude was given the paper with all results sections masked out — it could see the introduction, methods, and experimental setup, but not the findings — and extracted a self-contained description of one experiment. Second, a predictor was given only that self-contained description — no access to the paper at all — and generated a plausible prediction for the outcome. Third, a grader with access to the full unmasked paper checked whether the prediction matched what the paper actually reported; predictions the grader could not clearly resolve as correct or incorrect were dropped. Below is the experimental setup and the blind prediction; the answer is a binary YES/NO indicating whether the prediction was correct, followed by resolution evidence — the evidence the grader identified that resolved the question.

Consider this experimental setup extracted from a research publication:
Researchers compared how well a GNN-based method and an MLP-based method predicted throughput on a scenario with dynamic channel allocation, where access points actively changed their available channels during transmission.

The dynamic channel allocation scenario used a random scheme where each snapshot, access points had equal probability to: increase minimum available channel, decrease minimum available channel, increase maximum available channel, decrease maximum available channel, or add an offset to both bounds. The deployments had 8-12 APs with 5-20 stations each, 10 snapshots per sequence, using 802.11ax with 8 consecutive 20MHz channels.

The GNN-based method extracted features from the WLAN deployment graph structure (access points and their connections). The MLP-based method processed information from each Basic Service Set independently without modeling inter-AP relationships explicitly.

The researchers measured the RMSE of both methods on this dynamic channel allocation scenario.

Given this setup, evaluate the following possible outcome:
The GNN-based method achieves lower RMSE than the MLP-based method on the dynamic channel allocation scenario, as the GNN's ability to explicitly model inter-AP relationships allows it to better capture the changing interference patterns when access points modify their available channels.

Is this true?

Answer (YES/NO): NO